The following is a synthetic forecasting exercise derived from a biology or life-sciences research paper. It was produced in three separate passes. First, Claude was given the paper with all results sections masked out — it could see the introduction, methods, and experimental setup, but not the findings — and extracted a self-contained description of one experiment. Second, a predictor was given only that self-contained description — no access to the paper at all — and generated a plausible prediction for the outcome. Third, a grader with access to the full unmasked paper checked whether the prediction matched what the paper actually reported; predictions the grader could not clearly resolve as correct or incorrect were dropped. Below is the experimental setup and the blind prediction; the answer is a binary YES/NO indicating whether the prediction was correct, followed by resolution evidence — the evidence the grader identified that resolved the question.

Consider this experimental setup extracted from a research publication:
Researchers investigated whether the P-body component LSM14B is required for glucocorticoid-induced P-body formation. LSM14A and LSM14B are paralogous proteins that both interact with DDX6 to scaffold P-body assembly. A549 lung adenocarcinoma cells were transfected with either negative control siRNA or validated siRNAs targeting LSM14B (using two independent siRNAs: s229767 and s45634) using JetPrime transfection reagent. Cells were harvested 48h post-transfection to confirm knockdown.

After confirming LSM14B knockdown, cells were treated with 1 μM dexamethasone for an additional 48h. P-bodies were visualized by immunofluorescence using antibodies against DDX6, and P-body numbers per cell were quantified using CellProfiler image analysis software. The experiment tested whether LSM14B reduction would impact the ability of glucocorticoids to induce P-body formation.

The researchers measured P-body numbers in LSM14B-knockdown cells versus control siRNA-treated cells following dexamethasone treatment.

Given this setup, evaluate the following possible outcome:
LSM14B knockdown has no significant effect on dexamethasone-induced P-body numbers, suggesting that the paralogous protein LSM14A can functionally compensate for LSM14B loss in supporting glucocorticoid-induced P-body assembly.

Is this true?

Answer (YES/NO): NO